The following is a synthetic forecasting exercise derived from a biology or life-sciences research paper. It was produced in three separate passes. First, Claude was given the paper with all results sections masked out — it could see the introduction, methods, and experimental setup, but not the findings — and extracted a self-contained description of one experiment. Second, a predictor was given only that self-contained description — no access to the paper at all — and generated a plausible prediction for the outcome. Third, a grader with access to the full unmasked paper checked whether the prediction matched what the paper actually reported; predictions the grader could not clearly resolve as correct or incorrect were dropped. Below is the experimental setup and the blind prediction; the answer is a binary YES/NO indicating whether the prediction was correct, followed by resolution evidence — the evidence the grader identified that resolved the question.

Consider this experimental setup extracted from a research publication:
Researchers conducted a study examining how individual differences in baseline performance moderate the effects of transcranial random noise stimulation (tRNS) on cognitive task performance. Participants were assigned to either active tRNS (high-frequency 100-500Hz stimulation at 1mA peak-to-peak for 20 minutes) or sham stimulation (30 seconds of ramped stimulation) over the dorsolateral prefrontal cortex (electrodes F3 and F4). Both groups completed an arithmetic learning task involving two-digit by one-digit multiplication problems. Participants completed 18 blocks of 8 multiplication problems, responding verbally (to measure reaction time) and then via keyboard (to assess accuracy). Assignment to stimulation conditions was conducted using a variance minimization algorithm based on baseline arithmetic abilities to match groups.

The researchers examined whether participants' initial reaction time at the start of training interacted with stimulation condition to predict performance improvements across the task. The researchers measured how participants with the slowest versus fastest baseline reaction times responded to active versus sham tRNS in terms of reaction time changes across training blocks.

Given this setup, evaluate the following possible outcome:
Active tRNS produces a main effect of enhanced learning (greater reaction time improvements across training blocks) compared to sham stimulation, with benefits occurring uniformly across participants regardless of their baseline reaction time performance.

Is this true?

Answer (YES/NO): NO